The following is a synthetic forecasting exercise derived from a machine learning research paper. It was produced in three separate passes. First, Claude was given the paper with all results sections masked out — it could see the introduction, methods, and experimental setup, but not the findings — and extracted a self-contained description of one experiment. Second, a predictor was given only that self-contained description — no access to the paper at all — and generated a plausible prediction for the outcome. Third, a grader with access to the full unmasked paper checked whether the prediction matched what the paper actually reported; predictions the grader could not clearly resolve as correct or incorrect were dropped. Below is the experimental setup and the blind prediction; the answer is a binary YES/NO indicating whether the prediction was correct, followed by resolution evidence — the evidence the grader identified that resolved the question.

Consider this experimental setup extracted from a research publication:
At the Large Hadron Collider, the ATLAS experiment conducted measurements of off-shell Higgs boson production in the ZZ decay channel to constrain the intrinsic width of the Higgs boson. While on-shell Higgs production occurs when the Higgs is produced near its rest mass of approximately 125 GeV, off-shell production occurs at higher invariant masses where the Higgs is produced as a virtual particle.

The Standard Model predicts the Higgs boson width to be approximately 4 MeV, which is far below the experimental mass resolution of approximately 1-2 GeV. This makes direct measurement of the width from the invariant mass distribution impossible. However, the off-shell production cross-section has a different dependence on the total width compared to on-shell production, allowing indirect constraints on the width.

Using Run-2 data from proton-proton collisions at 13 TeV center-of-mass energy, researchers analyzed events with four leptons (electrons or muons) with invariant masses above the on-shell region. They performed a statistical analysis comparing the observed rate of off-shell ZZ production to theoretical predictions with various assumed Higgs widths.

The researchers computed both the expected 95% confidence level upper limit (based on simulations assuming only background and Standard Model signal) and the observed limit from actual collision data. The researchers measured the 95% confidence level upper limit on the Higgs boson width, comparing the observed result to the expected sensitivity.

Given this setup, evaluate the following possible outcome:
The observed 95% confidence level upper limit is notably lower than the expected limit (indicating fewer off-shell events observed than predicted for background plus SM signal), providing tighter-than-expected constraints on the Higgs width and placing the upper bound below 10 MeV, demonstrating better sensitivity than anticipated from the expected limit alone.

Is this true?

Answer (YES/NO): NO